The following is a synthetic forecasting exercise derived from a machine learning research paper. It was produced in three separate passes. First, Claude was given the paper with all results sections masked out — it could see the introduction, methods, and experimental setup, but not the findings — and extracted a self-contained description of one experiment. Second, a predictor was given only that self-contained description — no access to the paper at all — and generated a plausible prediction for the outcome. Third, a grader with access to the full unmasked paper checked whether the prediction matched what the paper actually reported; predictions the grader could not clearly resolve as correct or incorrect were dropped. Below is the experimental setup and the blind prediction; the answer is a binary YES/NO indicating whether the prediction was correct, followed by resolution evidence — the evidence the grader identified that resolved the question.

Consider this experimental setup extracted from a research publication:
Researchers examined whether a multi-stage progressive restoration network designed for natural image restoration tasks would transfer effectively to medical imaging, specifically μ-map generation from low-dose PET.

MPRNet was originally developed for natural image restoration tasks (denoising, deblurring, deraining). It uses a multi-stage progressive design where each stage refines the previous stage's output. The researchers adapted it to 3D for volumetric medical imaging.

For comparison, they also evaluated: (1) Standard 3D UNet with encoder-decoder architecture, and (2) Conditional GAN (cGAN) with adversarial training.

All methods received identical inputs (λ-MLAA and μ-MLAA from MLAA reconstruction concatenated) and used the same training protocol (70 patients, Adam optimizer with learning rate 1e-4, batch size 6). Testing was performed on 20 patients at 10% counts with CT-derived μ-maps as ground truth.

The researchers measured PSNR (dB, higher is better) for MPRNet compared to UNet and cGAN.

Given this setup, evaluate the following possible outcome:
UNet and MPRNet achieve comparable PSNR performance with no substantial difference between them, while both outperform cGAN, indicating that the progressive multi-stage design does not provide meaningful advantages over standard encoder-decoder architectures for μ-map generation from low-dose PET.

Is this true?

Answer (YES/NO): NO